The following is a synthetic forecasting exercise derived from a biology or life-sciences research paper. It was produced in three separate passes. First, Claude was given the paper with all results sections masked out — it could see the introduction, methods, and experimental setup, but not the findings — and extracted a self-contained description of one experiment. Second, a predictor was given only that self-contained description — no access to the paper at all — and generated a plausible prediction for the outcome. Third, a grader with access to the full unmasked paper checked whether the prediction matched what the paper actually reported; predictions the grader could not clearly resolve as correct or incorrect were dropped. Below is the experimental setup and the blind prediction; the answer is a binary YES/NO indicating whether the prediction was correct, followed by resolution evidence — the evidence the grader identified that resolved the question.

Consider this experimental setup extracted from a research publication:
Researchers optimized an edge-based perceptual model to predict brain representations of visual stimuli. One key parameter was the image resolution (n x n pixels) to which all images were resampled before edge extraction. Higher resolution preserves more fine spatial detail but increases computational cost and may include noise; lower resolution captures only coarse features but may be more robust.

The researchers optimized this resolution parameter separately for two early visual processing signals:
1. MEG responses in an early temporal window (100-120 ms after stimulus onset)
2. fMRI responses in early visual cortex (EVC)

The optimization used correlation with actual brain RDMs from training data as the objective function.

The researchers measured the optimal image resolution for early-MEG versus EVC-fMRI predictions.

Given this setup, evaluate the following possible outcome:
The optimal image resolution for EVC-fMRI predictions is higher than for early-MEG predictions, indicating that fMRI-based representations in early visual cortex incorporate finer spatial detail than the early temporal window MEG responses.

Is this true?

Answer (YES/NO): YES